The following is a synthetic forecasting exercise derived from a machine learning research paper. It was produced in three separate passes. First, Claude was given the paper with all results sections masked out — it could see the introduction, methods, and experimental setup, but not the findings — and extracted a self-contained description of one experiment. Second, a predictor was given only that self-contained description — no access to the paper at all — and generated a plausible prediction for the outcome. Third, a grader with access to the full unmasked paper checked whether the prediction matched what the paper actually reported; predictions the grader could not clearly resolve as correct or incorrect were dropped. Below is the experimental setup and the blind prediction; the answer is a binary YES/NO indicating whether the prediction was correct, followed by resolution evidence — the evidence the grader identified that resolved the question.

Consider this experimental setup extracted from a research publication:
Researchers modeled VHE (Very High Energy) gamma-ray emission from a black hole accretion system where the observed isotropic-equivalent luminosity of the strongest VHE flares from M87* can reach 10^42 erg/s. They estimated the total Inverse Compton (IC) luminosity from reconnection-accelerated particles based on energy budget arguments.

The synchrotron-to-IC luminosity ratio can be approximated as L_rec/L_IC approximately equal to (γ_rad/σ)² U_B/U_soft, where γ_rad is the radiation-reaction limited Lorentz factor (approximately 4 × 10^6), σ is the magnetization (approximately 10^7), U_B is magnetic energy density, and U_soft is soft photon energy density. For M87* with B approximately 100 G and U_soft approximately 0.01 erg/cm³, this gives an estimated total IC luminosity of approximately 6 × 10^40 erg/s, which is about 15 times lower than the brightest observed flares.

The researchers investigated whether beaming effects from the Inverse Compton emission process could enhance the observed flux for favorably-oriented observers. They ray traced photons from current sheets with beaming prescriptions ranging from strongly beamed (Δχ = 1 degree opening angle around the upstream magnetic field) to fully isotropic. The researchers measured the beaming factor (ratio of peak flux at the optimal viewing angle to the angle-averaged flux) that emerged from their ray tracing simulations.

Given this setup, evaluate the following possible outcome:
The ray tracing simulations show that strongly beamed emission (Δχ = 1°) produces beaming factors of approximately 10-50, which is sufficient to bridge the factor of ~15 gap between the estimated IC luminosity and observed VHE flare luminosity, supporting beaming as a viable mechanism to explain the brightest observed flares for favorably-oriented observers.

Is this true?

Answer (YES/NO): YES